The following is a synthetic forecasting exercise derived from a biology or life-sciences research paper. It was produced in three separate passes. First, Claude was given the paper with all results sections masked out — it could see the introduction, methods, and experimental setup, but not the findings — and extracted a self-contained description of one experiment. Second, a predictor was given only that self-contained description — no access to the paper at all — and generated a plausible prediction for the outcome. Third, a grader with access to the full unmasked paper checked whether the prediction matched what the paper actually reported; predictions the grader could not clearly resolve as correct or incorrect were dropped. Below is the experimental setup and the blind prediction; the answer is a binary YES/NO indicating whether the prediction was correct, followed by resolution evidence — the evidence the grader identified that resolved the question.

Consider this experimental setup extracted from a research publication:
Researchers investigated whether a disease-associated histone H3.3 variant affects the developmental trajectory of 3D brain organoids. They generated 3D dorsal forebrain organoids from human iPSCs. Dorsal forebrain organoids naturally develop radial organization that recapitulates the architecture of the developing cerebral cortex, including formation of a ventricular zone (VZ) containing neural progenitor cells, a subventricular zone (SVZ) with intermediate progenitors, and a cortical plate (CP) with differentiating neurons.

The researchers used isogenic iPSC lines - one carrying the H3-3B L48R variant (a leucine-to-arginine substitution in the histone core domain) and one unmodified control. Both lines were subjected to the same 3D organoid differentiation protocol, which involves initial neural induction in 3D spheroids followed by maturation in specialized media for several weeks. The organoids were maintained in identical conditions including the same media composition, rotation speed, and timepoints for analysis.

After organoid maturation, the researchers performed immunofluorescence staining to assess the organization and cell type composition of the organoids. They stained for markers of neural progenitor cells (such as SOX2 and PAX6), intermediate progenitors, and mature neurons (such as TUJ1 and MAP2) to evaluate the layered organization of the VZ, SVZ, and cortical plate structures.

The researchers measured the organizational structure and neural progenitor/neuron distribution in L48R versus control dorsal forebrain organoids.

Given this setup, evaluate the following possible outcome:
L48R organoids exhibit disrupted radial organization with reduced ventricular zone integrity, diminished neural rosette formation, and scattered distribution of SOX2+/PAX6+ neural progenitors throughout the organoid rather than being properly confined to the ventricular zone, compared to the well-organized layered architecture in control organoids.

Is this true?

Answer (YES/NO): NO